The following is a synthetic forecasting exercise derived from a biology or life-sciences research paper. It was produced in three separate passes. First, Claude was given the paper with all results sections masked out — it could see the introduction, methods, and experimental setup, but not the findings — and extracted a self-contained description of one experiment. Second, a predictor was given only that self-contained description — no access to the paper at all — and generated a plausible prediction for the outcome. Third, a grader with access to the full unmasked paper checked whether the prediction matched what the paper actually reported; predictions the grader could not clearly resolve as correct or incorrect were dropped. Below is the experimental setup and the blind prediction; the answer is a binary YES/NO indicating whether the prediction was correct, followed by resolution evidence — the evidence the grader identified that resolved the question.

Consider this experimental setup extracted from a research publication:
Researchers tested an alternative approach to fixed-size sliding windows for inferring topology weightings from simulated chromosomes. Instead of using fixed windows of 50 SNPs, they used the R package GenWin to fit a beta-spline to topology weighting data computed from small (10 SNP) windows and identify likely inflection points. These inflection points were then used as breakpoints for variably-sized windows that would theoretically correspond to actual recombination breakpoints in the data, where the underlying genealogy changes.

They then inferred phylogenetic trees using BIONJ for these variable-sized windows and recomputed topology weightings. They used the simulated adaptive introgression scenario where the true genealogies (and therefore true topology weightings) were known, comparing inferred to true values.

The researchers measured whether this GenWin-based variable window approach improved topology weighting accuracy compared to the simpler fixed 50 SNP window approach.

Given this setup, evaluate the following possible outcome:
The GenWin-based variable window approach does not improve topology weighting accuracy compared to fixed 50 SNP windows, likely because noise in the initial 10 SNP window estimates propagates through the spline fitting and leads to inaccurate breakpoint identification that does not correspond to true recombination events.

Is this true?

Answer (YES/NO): NO